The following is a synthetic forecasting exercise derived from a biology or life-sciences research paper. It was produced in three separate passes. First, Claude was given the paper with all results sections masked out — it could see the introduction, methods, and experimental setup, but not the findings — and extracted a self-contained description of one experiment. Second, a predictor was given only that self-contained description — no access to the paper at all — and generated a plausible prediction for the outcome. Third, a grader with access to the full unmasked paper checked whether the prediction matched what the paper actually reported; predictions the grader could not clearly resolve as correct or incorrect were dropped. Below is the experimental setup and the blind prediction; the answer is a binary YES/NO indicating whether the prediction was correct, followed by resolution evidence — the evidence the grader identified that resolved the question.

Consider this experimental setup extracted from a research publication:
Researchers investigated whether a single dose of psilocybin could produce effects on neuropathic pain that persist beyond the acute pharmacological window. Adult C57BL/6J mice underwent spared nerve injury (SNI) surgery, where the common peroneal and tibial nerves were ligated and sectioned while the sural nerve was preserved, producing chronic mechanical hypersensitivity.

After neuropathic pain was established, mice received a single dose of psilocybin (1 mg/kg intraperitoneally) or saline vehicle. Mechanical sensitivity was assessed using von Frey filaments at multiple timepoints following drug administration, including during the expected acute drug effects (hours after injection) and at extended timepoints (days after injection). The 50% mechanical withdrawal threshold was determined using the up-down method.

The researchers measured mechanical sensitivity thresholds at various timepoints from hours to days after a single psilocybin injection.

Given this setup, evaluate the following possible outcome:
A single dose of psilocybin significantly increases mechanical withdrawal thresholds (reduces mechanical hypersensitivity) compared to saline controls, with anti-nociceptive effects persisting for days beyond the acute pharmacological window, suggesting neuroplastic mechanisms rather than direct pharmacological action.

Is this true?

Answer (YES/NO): YES